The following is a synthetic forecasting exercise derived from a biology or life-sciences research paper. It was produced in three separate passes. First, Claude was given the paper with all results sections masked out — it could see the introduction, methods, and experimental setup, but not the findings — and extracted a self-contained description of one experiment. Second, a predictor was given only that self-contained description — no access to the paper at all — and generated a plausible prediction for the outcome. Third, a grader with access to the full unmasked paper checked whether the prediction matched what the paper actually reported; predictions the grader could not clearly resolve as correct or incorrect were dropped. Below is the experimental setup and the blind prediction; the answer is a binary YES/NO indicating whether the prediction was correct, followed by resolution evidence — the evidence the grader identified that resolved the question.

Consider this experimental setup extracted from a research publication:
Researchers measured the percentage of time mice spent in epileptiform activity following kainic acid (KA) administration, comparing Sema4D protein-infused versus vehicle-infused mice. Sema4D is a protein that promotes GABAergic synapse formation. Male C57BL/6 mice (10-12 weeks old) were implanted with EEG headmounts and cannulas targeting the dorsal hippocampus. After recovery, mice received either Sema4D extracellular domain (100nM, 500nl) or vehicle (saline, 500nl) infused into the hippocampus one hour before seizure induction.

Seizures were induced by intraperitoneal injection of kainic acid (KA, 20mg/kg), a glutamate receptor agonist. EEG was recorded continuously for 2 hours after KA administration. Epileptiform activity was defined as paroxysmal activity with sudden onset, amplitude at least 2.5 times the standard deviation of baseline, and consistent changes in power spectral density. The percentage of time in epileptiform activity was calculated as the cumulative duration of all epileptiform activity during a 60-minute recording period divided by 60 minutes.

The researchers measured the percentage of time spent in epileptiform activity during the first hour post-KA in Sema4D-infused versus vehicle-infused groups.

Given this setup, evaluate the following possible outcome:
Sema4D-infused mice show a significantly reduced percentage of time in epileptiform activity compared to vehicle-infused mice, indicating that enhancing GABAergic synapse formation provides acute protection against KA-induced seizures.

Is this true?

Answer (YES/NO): YES